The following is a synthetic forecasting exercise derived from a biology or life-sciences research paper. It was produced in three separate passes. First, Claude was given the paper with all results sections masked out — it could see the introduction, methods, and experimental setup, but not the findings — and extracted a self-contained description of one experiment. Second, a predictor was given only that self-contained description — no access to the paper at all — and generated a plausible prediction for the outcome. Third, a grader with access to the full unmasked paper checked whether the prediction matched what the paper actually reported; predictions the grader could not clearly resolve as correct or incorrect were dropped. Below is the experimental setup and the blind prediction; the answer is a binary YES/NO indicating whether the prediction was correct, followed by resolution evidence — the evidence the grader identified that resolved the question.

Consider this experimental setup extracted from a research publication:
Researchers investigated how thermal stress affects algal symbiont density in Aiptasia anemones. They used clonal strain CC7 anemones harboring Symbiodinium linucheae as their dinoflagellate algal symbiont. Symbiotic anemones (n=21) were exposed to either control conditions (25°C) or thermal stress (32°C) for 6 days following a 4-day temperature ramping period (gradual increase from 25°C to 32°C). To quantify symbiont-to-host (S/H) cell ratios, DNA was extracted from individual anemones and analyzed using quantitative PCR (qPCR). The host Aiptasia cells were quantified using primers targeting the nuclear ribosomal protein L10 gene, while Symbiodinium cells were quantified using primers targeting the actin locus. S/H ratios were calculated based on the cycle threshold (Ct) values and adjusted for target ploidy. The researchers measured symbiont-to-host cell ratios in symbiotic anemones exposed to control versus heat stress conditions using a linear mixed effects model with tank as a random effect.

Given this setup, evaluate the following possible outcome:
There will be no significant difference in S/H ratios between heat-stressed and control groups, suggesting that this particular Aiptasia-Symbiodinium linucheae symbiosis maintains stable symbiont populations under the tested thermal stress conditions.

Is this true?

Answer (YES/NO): NO